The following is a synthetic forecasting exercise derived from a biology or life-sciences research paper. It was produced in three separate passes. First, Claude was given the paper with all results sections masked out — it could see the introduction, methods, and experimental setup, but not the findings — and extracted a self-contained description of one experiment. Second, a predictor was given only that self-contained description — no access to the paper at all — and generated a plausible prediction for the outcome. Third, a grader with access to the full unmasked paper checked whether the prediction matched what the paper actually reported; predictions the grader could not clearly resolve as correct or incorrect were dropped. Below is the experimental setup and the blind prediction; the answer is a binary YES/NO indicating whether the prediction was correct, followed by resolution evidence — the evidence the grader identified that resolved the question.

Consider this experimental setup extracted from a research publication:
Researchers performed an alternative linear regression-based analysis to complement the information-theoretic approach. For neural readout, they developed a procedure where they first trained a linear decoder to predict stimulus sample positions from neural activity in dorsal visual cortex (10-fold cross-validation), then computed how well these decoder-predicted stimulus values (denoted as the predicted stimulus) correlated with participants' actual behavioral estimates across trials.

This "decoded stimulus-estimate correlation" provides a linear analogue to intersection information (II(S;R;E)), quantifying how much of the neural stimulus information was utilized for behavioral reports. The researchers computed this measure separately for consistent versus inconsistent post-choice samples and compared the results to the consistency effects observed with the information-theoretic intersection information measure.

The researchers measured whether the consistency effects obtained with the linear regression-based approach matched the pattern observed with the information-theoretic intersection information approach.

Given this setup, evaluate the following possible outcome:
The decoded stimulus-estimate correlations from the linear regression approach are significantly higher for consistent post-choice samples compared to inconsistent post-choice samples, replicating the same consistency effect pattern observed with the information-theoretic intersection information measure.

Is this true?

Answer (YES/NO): YES